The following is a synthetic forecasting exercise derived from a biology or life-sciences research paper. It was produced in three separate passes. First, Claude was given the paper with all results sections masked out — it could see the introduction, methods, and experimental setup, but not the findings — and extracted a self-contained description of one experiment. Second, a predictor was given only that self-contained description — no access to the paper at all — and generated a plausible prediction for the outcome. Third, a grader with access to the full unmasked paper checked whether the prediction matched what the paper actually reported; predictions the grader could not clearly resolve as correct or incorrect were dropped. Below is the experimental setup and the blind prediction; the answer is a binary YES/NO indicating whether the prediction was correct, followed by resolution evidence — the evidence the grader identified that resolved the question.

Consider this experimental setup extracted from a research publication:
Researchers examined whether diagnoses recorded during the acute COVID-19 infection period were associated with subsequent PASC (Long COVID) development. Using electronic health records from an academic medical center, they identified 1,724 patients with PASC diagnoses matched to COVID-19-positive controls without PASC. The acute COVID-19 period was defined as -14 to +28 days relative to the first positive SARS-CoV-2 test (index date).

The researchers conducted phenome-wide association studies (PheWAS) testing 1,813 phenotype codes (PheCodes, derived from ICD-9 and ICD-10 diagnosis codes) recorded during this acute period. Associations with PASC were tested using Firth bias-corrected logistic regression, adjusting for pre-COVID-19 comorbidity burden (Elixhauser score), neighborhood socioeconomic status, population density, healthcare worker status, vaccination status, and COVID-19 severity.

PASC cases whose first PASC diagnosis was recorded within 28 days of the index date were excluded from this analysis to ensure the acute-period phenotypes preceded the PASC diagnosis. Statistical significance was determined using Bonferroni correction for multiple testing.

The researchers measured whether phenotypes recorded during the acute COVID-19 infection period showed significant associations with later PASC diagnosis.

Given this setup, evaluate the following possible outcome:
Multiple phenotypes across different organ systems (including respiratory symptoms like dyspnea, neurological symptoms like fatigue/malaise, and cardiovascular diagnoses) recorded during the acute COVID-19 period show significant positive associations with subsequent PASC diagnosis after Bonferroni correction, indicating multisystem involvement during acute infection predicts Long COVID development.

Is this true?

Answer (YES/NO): YES